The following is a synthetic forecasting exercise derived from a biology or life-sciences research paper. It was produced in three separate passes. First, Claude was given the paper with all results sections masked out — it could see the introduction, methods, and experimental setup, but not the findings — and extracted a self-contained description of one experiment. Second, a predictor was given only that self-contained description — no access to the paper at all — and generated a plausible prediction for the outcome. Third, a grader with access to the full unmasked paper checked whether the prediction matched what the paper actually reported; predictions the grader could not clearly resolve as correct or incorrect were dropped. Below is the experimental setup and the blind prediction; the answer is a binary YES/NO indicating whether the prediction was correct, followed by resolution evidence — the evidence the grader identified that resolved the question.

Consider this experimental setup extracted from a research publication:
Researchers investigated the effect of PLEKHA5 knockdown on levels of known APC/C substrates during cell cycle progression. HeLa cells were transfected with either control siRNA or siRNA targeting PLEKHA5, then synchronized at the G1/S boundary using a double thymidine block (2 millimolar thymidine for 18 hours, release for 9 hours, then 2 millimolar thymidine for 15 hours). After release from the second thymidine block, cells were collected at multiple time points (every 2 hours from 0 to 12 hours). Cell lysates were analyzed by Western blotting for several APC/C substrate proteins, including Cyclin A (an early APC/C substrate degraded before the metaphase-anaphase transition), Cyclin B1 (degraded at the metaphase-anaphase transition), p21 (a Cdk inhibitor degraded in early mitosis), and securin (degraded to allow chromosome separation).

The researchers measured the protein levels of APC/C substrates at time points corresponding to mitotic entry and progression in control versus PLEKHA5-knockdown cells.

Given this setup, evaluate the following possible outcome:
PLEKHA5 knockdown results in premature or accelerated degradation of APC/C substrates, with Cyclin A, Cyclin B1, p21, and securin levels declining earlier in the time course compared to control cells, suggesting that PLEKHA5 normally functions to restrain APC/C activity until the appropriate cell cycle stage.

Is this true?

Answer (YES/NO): NO